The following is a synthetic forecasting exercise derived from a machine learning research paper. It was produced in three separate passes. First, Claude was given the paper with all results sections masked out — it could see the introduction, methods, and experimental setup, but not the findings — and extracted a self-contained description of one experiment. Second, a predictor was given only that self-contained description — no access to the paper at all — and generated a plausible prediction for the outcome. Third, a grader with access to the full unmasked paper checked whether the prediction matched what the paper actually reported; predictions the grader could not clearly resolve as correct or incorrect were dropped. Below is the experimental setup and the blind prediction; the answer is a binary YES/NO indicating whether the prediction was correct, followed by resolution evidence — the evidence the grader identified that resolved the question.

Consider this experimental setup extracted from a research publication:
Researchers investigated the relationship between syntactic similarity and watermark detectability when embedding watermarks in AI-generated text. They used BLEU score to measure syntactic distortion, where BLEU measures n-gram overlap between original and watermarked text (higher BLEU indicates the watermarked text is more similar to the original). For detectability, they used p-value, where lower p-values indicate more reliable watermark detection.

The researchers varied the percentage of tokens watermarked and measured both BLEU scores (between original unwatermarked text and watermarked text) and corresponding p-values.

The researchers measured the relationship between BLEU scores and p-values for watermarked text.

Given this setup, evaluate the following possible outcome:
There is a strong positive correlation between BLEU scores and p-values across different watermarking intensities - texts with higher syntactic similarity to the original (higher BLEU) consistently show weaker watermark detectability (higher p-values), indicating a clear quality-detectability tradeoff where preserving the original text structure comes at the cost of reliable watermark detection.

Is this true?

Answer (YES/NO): NO